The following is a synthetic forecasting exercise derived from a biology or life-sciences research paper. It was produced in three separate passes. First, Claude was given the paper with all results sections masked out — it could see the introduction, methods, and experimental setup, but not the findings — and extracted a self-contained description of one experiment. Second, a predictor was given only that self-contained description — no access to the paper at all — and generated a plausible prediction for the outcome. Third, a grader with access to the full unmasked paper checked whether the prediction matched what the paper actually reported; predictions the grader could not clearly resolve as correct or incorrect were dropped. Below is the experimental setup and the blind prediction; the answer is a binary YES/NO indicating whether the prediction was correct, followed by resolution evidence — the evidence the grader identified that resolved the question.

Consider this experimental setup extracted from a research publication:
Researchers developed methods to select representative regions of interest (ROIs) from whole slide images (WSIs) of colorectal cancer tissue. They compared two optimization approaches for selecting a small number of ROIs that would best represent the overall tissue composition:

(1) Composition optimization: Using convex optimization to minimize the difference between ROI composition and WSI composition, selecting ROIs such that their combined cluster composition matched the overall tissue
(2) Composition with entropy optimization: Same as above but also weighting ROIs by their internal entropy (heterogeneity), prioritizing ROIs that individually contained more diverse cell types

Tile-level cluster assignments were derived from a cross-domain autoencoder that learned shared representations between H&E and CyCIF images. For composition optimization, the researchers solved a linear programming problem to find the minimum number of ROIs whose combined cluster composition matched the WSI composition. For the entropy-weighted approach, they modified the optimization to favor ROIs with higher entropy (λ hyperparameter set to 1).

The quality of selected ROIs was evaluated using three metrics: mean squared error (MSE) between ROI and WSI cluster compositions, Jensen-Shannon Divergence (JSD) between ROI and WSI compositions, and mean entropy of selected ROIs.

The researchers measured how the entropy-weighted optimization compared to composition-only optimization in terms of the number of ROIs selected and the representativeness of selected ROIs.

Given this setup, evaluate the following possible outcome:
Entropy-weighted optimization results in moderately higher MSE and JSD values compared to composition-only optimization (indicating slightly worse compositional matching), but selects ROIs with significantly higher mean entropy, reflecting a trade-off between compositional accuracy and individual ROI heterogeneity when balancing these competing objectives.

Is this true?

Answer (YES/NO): NO